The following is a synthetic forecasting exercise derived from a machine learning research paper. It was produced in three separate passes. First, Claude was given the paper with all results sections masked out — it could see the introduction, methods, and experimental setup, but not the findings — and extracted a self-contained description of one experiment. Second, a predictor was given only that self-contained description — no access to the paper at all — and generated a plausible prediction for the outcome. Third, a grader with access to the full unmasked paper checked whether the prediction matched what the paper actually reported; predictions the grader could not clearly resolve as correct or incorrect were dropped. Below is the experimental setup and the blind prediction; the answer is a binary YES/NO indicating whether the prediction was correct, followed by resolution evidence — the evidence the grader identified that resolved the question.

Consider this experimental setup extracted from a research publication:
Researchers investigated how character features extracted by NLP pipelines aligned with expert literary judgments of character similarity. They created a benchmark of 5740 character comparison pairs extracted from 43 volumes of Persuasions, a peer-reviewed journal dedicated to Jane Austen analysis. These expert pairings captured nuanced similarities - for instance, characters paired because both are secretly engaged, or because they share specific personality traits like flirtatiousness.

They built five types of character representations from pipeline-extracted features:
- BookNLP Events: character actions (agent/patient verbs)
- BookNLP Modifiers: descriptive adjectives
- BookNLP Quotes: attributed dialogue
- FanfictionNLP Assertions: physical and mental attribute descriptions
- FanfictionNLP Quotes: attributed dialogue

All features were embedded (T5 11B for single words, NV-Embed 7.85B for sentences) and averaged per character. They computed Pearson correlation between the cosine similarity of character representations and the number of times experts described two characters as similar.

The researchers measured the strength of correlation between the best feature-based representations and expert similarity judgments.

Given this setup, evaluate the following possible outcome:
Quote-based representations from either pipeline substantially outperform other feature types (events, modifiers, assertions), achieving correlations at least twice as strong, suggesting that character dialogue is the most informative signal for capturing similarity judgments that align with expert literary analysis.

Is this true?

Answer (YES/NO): NO